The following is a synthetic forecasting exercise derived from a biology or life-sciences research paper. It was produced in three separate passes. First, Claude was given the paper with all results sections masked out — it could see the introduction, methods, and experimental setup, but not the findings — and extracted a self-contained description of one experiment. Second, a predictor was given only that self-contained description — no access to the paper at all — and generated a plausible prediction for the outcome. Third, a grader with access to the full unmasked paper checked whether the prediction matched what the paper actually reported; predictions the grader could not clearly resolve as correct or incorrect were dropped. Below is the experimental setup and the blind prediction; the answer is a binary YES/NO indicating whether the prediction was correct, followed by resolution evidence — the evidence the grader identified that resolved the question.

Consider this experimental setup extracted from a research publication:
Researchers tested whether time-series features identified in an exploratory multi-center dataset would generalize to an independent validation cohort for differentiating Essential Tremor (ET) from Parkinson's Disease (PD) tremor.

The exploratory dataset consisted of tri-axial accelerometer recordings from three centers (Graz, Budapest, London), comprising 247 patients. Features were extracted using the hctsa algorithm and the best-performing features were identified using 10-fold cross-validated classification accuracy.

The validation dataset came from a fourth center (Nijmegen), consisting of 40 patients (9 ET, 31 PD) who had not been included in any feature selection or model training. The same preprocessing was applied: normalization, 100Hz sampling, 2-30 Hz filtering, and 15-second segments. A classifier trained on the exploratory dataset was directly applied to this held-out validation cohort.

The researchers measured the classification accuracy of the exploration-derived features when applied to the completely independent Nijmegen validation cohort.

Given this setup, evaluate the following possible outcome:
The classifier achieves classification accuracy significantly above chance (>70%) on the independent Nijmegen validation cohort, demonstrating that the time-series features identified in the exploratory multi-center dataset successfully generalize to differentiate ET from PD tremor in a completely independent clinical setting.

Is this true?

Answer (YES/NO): YES